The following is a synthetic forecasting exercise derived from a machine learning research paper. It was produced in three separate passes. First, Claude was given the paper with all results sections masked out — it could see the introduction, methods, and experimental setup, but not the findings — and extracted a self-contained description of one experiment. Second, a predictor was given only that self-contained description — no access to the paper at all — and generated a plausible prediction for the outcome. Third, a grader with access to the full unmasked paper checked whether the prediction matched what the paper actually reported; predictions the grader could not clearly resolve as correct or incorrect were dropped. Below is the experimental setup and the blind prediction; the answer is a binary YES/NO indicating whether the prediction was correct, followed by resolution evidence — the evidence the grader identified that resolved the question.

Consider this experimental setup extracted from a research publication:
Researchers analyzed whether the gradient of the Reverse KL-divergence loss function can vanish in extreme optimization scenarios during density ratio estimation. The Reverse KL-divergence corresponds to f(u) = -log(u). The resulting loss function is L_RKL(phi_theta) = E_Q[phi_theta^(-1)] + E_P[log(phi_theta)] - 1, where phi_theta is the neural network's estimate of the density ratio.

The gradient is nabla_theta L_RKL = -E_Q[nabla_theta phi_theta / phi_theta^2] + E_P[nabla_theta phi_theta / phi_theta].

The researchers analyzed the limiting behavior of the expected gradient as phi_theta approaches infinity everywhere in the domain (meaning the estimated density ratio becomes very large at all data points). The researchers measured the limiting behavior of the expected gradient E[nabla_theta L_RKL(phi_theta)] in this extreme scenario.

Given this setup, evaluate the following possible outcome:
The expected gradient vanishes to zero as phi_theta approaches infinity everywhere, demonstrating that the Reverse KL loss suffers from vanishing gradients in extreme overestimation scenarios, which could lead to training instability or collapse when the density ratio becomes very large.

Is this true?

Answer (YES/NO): YES